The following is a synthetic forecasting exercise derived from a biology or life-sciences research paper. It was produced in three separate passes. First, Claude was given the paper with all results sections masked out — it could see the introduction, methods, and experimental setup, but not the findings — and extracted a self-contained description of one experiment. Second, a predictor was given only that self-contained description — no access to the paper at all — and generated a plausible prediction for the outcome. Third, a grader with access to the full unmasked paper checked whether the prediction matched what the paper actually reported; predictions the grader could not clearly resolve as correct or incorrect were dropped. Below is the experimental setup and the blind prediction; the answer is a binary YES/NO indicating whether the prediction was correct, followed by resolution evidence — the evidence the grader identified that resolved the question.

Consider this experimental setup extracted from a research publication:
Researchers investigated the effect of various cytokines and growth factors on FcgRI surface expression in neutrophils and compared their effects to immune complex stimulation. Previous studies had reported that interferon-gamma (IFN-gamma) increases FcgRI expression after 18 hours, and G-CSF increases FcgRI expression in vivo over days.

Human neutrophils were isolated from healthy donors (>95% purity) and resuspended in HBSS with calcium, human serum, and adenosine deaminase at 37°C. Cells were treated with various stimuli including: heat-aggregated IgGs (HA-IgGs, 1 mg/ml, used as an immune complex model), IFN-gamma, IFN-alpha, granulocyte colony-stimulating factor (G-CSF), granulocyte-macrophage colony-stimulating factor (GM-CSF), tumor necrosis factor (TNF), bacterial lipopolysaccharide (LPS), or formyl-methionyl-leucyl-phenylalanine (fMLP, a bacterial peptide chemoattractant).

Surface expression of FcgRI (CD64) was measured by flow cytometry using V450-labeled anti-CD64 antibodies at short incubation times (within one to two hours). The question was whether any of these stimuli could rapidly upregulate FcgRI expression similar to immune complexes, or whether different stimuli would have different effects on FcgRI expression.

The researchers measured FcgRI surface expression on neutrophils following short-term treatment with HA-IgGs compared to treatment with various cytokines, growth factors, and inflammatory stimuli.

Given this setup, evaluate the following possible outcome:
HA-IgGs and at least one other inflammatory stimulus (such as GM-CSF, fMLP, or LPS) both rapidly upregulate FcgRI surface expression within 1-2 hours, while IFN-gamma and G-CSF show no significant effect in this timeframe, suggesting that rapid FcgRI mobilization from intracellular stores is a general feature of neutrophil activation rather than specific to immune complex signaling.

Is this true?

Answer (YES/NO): NO